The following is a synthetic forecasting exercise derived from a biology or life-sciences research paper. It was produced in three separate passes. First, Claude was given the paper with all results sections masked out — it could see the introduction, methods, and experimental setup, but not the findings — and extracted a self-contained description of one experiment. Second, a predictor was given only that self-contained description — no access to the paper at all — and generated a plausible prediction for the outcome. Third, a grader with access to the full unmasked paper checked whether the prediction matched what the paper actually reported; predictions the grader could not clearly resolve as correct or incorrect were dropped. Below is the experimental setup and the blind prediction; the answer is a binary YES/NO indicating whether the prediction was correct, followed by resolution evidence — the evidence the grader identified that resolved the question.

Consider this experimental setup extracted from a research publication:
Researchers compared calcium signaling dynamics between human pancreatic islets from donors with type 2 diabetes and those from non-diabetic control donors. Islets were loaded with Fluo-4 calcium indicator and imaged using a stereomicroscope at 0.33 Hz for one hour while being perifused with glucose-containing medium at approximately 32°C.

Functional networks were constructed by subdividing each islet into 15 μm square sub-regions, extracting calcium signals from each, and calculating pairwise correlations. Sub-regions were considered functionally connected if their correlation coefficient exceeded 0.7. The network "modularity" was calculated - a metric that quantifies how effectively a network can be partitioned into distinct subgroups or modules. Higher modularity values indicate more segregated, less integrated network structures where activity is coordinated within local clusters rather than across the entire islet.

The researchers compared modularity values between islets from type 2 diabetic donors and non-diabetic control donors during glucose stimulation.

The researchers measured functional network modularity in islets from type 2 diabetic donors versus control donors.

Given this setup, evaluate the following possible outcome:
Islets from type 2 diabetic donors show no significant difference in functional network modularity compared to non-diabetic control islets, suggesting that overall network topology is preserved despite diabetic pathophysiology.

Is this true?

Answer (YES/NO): NO